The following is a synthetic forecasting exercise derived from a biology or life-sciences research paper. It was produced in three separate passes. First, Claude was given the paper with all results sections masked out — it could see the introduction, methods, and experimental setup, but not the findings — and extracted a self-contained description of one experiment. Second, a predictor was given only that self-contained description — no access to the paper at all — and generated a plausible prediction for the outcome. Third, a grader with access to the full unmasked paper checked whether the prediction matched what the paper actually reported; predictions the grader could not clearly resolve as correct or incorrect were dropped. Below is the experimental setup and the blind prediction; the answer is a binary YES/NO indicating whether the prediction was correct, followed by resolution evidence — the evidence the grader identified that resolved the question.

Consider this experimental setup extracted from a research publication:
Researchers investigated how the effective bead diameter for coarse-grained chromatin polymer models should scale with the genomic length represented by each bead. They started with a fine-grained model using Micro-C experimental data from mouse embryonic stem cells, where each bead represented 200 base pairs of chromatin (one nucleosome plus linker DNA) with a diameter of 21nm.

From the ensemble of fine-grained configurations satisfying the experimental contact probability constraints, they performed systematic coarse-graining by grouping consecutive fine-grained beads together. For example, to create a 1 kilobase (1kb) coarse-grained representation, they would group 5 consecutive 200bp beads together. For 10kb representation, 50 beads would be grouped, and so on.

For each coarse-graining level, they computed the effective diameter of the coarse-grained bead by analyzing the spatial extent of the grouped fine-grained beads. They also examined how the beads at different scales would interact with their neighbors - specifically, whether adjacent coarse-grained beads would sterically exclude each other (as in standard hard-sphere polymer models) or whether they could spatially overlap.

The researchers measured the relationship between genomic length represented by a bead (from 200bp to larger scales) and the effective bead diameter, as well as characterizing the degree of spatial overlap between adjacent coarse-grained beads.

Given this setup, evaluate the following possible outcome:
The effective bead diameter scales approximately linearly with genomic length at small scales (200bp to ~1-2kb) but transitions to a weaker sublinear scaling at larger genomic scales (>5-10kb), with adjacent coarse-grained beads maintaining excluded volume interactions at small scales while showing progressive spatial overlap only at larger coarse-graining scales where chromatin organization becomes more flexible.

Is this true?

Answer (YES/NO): NO